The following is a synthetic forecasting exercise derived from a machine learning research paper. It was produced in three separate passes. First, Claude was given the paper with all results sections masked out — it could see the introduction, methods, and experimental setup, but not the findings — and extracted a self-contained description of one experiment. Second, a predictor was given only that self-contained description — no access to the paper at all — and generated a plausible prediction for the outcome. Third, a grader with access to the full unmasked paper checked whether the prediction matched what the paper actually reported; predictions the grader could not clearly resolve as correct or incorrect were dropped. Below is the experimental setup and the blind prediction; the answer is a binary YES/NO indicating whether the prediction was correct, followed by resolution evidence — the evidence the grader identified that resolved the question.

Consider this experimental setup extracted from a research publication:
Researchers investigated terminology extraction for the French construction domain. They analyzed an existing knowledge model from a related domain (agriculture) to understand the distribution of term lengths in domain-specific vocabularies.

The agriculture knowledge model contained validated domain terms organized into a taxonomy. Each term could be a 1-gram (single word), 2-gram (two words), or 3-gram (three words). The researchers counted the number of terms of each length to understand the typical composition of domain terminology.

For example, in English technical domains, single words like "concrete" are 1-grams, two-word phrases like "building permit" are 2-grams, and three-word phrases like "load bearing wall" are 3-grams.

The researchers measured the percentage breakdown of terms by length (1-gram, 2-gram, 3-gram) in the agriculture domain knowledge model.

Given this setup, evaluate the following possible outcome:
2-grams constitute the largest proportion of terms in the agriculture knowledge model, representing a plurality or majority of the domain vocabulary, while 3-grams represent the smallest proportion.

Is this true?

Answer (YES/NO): NO